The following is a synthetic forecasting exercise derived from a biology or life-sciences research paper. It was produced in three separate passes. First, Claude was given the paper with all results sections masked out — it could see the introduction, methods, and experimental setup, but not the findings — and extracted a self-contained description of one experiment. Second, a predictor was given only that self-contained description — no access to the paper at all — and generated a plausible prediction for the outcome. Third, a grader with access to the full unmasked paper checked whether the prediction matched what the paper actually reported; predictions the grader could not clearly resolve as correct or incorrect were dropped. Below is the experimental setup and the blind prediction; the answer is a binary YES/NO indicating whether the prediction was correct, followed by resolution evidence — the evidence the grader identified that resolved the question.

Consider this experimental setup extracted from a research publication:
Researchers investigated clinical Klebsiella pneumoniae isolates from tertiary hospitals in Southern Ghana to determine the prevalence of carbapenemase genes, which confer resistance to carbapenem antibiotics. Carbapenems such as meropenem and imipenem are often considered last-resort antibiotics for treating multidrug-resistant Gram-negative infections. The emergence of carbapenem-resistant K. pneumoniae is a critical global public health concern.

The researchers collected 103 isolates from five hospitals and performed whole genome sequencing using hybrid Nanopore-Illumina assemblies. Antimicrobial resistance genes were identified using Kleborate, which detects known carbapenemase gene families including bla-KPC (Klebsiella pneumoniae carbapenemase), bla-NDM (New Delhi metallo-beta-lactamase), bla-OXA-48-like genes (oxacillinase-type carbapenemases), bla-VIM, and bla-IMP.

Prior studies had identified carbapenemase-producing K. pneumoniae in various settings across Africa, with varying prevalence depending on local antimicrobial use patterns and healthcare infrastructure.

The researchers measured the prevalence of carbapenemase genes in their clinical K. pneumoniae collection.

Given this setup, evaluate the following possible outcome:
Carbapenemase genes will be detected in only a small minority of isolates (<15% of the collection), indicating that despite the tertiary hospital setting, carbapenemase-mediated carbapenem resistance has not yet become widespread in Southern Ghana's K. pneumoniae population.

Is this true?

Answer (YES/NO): YES